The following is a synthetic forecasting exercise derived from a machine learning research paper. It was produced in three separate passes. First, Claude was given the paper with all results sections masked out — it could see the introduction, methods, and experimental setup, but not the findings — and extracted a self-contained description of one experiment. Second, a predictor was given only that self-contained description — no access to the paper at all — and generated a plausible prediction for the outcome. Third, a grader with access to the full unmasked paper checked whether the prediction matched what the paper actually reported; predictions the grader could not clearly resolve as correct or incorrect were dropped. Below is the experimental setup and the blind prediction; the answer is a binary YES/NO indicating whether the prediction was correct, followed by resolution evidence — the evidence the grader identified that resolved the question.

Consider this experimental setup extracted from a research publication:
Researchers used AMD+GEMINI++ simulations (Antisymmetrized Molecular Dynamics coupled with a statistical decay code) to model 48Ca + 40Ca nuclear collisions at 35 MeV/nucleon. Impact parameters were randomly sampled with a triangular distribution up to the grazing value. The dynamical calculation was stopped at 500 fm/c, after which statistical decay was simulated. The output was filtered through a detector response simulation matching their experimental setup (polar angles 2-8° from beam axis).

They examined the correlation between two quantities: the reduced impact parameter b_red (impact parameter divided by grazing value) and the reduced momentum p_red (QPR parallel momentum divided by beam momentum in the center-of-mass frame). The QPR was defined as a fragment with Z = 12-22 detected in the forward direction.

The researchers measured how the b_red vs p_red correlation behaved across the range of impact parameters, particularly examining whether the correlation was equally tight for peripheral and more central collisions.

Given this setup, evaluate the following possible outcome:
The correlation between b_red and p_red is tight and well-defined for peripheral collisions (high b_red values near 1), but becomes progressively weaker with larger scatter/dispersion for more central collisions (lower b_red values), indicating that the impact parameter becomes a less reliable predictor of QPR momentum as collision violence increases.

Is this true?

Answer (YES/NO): YES